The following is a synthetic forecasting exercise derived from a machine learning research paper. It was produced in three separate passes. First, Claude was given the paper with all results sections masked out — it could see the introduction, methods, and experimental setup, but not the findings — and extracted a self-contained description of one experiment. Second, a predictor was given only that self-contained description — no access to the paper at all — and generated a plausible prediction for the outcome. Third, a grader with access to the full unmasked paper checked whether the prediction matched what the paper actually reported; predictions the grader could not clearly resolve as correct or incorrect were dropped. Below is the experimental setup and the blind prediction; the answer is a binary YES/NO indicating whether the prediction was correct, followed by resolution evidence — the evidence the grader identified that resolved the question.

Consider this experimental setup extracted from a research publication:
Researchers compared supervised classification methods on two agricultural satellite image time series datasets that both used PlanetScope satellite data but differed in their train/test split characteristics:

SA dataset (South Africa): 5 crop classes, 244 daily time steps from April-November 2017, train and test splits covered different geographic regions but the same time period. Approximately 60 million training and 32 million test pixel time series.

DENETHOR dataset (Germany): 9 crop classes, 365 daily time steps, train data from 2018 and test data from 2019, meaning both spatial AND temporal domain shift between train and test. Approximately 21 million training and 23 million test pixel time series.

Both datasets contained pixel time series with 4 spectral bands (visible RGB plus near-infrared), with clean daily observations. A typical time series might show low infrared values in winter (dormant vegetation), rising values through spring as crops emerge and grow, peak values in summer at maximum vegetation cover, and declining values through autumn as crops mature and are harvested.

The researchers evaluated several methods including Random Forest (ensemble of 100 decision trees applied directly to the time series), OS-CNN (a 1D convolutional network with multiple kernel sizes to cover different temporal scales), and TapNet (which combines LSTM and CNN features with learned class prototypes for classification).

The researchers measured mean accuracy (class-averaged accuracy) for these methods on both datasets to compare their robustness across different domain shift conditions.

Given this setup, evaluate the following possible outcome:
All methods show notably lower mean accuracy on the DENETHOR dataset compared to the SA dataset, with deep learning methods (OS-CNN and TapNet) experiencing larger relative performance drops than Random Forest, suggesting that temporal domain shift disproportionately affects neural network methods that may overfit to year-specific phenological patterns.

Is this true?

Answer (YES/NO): YES